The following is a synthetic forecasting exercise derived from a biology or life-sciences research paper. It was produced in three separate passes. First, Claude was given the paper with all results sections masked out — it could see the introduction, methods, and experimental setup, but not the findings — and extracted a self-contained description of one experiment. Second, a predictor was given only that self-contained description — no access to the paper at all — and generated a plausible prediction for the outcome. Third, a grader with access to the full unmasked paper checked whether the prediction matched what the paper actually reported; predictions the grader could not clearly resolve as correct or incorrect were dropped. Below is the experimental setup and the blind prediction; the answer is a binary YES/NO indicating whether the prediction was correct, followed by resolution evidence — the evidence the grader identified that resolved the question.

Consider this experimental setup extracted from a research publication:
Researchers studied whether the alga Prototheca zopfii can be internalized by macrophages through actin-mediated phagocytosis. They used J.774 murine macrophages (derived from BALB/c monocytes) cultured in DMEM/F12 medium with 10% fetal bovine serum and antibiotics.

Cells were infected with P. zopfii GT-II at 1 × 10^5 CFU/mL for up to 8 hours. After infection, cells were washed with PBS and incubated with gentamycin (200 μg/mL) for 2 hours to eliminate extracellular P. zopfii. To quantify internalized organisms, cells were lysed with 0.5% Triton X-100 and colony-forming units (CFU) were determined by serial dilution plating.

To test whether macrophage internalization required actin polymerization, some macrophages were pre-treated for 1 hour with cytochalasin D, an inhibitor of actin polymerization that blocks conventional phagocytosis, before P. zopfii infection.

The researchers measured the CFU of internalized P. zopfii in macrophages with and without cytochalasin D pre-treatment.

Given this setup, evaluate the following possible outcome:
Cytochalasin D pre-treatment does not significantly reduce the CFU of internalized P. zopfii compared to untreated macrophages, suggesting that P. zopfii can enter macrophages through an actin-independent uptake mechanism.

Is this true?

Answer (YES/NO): YES